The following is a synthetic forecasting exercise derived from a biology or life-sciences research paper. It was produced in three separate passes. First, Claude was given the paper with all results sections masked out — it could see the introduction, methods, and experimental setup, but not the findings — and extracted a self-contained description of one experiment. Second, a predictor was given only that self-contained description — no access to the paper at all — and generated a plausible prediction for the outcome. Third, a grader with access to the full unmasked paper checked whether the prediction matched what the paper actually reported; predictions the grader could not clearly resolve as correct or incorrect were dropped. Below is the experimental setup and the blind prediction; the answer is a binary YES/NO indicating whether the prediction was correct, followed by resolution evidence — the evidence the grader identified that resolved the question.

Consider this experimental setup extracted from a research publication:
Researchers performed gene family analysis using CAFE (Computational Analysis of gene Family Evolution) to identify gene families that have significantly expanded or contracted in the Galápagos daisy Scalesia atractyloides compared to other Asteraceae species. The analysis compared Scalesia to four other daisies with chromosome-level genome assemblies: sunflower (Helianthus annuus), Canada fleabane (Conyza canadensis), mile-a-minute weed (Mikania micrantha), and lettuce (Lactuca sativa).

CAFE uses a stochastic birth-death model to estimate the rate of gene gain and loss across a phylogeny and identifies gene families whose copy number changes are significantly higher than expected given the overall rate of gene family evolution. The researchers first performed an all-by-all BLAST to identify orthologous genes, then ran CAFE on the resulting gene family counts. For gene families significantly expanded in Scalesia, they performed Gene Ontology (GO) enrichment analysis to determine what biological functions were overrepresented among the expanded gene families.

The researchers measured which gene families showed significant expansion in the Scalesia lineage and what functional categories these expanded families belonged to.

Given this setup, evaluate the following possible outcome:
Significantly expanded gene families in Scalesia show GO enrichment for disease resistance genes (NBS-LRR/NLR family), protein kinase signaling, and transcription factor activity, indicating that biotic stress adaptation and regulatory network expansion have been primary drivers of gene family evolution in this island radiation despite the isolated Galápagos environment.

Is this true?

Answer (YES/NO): NO